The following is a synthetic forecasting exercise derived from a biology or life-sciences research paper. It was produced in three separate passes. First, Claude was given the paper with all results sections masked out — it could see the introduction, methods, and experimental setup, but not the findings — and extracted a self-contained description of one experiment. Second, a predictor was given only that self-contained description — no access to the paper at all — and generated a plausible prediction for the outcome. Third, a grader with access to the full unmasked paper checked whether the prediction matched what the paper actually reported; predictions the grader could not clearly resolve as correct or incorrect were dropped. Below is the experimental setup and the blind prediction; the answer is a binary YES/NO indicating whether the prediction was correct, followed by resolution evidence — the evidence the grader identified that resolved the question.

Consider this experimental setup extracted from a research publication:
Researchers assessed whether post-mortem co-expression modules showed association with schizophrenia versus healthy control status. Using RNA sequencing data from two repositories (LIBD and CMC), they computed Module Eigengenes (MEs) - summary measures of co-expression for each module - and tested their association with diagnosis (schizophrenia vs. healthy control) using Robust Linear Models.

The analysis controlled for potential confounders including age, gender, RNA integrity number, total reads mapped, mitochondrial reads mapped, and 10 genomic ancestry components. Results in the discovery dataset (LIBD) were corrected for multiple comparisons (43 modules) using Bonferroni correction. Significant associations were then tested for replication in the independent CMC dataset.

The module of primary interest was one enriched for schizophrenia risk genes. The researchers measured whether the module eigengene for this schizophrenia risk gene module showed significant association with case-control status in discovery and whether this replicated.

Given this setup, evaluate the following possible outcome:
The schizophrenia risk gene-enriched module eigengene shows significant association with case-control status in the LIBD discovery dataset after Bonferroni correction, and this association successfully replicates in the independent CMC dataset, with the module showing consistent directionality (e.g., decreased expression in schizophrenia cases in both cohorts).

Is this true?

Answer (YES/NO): NO